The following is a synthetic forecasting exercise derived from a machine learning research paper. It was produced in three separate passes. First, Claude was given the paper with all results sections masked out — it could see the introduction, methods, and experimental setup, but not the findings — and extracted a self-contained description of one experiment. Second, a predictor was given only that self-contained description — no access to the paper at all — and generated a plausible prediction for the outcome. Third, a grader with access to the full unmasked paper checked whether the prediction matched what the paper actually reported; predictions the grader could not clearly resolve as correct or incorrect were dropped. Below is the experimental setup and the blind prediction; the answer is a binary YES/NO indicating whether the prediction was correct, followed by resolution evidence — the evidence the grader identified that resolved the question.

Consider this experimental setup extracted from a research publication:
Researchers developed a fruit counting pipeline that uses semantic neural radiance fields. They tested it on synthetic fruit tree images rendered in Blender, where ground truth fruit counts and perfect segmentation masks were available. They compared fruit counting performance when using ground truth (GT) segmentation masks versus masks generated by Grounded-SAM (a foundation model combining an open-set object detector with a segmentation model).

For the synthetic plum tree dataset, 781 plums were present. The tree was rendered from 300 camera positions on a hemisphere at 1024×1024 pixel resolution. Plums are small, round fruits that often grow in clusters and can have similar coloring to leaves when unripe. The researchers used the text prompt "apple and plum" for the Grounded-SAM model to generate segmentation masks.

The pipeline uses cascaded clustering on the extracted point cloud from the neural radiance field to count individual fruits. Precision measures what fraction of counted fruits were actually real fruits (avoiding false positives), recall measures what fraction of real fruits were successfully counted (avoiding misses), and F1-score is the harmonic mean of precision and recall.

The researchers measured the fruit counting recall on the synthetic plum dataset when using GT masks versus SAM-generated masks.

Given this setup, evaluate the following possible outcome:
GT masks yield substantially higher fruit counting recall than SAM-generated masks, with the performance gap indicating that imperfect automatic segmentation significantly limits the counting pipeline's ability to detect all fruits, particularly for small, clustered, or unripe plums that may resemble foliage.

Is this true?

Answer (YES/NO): YES